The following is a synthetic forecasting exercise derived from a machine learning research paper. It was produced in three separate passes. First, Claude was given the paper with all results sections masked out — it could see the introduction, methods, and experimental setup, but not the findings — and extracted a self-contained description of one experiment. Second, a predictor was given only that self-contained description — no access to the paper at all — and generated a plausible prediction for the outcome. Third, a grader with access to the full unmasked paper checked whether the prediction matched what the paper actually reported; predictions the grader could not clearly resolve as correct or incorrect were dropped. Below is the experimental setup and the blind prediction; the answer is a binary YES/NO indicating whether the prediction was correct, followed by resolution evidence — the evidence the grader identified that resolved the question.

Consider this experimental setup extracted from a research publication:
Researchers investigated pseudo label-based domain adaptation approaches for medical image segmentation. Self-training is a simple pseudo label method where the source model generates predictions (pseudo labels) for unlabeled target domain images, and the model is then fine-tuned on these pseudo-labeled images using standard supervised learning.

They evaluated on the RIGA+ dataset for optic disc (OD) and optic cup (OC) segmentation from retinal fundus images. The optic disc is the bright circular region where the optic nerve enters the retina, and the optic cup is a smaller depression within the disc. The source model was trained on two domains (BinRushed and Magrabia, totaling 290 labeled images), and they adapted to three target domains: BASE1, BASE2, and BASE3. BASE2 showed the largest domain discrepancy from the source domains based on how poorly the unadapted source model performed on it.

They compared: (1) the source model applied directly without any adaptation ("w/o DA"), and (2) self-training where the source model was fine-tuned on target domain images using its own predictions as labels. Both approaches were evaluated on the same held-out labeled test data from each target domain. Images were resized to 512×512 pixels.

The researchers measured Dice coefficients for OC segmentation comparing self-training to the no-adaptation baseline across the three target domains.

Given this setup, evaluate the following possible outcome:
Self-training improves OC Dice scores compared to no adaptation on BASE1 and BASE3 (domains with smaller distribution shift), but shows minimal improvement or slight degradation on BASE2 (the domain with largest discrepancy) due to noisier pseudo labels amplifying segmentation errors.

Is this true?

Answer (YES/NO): NO